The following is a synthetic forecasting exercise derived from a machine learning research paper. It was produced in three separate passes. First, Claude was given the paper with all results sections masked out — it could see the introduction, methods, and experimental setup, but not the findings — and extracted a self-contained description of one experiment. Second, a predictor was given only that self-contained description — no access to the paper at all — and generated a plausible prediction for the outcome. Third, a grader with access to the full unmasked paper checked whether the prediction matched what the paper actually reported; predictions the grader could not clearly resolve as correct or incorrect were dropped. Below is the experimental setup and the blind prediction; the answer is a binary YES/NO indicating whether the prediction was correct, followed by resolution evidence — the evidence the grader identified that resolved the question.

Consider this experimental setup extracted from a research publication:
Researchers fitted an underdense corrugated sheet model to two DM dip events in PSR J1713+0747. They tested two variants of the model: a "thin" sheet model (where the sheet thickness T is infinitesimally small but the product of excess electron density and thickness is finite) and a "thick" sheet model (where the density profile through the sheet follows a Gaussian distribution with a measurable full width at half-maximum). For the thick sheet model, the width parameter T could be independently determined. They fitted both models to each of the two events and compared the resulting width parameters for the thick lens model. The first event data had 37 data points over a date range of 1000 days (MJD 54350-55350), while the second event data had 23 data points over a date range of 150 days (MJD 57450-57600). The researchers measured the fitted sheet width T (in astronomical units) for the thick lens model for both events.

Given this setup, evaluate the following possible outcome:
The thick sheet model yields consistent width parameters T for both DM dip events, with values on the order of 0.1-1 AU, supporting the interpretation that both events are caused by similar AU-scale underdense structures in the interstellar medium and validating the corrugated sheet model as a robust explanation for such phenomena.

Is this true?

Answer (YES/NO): NO